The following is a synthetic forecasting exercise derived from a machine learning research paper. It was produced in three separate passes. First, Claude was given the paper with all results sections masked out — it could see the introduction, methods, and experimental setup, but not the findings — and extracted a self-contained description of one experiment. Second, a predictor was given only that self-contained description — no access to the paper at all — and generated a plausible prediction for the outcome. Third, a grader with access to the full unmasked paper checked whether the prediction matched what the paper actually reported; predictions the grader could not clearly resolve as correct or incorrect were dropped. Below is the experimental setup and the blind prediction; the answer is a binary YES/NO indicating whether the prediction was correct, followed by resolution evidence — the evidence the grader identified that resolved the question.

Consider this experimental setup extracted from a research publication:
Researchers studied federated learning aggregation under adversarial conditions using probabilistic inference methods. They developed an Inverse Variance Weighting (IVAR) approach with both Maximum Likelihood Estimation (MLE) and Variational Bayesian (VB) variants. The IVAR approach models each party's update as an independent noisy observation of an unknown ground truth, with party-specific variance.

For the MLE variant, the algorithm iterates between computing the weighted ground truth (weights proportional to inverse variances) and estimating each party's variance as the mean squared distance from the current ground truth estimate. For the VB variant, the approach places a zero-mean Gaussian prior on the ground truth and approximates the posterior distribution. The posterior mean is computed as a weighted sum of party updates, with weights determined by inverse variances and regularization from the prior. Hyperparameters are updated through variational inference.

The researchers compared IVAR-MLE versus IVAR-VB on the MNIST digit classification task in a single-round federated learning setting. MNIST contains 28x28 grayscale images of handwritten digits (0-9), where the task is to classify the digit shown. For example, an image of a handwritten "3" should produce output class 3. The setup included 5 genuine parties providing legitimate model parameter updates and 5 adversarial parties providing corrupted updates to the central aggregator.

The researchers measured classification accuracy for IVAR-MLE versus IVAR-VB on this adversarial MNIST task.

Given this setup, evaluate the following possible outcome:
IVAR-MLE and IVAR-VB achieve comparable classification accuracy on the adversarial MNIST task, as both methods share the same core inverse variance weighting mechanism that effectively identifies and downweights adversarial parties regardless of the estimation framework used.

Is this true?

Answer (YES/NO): YES